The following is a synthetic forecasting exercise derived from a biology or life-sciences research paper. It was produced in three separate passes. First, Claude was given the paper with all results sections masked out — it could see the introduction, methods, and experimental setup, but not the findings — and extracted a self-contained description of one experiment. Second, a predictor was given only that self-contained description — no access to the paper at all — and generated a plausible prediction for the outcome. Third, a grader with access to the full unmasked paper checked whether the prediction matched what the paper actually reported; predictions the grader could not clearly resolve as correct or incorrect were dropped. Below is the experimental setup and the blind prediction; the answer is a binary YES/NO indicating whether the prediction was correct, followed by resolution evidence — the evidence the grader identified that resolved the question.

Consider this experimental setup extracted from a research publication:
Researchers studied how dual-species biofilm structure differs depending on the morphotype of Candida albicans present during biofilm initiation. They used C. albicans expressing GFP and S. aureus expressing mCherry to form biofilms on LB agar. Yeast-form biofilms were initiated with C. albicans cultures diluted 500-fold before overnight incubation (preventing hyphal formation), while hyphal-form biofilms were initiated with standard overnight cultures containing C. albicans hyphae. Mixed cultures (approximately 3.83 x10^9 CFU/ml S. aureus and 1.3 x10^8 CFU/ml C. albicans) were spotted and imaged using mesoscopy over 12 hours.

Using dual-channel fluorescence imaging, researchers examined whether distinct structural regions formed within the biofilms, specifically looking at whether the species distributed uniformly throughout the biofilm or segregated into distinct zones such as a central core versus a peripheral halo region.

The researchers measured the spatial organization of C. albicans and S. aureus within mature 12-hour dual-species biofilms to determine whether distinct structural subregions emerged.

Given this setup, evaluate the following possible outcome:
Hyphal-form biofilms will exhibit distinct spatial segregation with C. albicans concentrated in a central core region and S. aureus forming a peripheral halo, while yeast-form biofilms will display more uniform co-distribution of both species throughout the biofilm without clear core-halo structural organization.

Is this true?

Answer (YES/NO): NO